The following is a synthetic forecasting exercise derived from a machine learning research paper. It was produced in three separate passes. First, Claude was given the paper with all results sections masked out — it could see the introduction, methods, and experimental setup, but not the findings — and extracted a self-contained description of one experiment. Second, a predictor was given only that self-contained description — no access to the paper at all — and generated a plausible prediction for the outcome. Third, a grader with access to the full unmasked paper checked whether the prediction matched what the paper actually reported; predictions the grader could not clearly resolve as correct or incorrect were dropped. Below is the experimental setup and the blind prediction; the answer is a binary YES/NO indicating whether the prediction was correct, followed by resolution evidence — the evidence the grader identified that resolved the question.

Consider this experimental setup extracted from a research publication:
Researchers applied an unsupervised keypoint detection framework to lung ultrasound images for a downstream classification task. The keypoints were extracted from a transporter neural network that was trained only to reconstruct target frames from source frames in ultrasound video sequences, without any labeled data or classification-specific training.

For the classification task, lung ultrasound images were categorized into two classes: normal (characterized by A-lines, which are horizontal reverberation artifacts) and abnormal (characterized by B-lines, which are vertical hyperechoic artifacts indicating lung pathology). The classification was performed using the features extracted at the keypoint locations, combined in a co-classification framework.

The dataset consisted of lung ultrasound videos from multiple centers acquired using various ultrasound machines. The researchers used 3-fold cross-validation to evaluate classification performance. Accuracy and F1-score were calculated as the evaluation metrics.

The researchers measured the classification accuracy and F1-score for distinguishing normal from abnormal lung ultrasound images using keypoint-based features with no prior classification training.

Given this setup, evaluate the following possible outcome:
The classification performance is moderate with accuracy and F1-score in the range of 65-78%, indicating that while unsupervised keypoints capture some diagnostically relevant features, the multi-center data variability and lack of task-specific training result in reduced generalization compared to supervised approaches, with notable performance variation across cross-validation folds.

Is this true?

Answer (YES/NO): NO